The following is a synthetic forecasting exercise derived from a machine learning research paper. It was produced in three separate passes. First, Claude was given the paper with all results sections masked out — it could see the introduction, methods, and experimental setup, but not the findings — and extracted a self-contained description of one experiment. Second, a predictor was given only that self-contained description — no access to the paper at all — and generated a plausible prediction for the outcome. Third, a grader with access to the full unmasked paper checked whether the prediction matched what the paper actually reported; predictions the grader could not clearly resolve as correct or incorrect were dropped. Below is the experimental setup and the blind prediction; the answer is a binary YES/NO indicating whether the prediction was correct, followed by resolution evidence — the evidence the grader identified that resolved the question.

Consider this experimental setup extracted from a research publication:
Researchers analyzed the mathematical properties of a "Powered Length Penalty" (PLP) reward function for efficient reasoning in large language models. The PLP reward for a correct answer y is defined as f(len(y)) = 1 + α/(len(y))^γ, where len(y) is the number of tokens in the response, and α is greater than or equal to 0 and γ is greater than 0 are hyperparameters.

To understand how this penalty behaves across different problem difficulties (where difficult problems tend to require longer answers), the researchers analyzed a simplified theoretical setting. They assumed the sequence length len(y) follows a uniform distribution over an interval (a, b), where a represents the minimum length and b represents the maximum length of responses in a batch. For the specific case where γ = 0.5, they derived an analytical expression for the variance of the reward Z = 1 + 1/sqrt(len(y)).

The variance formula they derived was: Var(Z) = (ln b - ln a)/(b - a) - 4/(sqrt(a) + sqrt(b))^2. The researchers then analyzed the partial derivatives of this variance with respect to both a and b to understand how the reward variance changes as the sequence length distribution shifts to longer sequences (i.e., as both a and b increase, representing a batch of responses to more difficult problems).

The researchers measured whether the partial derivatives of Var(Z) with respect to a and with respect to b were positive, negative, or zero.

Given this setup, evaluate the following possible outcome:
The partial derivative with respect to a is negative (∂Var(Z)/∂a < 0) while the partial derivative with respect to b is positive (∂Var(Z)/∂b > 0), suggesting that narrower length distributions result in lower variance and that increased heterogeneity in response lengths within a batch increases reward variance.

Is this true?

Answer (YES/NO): NO